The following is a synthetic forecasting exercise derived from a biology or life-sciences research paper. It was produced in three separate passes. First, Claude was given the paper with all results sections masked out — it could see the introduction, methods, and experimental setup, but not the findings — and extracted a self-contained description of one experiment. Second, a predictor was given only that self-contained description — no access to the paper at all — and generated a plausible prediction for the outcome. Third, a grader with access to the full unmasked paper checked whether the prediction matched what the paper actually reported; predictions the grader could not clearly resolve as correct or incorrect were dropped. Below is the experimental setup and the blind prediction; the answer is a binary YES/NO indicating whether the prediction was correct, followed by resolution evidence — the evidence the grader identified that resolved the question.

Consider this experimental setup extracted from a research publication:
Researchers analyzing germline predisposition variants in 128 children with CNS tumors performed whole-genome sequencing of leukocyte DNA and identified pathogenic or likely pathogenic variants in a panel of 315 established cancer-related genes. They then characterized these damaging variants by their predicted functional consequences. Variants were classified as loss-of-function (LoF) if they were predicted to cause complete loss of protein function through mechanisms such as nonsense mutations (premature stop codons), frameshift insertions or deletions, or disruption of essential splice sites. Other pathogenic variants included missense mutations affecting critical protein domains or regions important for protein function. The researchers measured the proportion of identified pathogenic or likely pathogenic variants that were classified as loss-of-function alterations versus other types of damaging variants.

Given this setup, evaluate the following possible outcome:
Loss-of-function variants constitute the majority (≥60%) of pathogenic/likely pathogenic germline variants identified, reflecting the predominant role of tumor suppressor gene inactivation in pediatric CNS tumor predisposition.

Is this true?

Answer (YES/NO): YES